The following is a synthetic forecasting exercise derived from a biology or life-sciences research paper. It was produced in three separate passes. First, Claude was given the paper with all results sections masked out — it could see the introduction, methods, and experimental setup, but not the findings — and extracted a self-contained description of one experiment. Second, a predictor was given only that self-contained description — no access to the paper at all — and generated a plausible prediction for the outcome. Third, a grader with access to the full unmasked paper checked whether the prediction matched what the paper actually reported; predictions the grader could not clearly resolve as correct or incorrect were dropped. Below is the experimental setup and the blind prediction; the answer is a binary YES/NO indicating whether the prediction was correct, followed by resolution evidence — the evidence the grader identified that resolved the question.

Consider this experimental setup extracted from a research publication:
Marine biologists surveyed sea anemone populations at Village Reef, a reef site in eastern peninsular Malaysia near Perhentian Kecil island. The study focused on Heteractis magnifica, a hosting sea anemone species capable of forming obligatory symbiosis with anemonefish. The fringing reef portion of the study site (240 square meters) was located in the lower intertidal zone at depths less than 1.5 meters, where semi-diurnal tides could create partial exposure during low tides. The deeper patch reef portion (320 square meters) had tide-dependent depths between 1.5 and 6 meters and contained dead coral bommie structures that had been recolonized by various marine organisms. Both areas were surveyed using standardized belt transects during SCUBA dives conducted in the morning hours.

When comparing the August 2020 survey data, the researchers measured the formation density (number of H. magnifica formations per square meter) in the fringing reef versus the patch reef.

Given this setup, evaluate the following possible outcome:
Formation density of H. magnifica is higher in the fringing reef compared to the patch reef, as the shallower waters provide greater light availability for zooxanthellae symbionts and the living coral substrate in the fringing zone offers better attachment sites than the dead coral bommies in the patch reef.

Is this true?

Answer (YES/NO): NO